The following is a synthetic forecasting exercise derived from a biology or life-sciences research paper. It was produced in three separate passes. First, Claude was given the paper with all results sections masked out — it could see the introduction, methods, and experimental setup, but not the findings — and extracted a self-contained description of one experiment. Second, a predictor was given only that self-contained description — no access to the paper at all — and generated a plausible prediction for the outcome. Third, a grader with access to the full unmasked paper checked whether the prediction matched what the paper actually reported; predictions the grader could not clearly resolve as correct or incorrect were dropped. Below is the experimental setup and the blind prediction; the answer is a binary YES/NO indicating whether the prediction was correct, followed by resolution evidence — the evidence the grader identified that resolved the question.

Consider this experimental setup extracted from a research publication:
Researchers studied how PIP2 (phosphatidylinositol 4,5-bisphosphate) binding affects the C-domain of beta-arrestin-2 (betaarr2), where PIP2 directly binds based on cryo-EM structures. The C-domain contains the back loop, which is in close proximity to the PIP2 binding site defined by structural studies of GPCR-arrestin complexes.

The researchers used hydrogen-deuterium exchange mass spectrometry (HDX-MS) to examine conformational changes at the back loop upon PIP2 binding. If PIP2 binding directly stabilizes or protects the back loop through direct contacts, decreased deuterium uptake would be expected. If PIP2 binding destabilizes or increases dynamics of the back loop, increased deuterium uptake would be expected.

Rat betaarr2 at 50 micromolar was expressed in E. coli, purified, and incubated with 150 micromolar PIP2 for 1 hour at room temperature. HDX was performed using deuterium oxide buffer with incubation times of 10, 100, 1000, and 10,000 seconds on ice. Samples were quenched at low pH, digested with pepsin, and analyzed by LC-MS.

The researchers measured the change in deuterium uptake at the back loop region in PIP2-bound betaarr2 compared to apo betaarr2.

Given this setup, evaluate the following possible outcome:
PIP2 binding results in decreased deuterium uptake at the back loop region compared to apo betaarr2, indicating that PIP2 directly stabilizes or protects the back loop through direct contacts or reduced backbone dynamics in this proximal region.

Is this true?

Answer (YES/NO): NO